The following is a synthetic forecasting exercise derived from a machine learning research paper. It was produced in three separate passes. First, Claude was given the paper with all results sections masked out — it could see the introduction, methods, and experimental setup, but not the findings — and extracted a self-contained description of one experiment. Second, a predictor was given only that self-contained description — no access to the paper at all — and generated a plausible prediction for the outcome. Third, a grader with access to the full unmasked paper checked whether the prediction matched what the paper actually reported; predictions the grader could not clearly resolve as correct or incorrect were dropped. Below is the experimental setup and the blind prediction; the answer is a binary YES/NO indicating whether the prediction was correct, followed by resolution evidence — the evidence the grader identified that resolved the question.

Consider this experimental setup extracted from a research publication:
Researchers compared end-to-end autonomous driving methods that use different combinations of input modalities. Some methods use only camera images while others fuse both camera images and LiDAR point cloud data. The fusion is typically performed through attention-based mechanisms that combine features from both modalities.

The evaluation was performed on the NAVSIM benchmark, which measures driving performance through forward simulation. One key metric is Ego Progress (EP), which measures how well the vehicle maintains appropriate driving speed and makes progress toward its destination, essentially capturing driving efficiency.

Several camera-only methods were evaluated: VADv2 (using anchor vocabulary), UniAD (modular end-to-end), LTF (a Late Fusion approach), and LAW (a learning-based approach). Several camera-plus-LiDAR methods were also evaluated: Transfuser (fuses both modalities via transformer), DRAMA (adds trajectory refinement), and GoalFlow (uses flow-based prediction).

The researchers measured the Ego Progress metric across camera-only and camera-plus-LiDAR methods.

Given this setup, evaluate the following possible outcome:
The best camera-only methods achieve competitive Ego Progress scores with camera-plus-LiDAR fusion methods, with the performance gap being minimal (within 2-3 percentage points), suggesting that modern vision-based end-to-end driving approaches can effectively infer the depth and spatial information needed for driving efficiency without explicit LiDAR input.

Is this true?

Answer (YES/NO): YES